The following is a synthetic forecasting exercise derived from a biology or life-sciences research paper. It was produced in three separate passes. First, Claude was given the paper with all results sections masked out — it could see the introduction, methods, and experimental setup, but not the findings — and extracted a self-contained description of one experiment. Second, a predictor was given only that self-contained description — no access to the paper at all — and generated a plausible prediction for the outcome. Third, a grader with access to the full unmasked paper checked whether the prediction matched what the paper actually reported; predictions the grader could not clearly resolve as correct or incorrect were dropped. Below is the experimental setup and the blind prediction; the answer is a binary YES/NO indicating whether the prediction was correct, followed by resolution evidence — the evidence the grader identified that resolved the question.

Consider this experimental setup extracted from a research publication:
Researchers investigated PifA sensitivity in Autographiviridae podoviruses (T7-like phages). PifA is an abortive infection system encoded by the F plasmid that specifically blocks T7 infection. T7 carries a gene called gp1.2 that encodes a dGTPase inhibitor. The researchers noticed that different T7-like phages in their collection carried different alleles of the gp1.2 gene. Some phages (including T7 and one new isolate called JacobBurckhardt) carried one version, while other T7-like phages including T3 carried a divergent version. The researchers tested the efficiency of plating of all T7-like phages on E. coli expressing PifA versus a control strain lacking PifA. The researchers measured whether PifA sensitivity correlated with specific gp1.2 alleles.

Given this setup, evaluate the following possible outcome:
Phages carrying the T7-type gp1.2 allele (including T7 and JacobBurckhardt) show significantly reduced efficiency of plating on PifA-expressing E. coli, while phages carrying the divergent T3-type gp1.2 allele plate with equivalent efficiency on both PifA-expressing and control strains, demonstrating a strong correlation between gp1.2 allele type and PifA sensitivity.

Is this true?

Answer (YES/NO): YES